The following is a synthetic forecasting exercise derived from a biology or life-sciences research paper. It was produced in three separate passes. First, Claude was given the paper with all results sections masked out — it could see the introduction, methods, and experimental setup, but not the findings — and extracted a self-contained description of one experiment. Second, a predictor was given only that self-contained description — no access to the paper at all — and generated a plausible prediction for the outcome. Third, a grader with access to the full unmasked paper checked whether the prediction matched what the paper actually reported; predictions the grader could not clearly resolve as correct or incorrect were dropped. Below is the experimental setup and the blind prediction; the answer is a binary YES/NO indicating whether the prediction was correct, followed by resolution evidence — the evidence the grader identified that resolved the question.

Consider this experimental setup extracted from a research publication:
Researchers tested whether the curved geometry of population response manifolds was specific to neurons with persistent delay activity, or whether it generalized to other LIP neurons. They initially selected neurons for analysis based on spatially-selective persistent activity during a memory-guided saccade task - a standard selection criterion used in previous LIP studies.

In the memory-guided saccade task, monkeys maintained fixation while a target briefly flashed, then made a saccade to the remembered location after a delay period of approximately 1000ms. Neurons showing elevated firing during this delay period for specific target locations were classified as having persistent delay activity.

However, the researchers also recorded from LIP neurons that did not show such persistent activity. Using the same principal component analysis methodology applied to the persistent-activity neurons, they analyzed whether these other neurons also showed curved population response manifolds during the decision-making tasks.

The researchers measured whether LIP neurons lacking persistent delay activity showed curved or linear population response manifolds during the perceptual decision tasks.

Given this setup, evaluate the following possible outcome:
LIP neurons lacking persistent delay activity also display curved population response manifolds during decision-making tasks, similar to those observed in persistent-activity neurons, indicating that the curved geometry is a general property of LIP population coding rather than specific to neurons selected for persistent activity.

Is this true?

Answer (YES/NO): YES